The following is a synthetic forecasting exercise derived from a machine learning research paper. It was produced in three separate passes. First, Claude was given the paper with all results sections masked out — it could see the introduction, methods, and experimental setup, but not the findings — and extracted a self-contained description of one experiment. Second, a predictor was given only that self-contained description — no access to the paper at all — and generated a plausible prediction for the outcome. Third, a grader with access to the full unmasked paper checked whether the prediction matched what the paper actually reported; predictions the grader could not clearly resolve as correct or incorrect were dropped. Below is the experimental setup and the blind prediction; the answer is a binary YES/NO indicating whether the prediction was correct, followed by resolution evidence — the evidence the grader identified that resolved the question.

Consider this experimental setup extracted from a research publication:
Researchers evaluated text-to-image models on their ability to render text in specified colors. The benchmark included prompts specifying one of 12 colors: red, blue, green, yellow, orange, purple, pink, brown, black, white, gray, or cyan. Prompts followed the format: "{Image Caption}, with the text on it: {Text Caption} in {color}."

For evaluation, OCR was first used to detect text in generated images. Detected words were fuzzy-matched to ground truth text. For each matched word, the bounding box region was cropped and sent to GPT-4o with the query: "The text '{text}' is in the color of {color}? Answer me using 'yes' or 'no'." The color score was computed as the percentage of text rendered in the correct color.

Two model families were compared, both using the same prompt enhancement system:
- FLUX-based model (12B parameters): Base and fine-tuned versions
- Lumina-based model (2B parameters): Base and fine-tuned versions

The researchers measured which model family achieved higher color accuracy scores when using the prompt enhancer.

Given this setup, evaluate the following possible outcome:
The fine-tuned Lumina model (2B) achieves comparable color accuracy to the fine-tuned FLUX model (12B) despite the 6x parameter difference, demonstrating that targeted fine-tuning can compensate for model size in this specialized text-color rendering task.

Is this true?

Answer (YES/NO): NO